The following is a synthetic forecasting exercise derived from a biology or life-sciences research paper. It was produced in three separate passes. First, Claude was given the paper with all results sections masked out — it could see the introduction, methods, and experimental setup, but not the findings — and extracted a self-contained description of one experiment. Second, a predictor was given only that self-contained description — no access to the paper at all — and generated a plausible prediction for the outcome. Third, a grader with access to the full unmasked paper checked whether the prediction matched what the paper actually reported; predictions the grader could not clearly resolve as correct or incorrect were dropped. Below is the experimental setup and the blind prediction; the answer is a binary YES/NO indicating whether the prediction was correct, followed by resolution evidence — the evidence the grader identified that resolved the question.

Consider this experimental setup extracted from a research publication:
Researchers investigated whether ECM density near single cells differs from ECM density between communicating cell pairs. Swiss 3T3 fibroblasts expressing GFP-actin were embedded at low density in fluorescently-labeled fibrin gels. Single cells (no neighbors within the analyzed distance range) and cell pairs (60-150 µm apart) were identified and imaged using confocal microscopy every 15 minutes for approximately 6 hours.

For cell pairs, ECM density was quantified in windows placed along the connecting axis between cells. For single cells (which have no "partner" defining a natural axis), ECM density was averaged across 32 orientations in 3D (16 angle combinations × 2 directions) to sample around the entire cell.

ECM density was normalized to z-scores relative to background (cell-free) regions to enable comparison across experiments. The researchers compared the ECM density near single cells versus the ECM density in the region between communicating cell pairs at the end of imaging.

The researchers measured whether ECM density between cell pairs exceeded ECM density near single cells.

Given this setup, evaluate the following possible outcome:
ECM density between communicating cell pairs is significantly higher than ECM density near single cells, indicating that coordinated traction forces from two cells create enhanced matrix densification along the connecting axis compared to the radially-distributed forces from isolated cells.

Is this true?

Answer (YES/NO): YES